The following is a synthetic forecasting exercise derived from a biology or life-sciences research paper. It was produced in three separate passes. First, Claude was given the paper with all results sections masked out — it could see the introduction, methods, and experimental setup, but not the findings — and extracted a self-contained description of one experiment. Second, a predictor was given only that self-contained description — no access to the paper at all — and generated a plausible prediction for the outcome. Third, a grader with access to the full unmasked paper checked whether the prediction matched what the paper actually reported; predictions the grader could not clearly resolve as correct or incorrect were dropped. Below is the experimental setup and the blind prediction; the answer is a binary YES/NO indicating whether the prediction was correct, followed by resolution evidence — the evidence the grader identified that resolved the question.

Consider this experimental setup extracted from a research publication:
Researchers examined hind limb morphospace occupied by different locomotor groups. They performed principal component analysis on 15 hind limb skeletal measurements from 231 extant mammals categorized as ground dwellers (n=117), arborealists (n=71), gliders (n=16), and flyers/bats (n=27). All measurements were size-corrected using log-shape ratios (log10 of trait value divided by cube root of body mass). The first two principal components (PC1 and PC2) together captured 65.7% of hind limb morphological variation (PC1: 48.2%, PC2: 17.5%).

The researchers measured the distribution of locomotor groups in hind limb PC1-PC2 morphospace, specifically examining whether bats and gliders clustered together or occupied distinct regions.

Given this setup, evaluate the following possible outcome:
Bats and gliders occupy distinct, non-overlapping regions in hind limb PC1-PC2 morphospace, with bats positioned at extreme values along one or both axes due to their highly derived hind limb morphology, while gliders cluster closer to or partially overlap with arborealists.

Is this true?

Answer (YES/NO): NO